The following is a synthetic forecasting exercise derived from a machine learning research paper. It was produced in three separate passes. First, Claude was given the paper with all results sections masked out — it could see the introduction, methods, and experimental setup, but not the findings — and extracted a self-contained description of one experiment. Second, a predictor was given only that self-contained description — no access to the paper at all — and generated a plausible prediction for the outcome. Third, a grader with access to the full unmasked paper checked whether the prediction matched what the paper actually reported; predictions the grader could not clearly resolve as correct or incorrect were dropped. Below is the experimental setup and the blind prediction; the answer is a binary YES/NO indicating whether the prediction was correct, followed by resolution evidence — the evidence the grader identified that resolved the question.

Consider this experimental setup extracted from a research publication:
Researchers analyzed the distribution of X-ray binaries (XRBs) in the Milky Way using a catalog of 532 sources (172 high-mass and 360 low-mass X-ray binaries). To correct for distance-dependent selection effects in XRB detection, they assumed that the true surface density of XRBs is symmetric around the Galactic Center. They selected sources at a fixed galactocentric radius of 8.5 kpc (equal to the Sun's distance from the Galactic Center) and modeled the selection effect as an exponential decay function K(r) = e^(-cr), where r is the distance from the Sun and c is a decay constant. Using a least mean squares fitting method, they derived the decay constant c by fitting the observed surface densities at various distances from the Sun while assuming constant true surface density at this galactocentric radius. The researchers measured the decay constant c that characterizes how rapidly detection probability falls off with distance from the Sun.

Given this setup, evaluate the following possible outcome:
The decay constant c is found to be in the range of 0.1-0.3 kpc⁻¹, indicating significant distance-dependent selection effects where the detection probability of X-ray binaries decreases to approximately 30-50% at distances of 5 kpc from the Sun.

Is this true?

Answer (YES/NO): NO